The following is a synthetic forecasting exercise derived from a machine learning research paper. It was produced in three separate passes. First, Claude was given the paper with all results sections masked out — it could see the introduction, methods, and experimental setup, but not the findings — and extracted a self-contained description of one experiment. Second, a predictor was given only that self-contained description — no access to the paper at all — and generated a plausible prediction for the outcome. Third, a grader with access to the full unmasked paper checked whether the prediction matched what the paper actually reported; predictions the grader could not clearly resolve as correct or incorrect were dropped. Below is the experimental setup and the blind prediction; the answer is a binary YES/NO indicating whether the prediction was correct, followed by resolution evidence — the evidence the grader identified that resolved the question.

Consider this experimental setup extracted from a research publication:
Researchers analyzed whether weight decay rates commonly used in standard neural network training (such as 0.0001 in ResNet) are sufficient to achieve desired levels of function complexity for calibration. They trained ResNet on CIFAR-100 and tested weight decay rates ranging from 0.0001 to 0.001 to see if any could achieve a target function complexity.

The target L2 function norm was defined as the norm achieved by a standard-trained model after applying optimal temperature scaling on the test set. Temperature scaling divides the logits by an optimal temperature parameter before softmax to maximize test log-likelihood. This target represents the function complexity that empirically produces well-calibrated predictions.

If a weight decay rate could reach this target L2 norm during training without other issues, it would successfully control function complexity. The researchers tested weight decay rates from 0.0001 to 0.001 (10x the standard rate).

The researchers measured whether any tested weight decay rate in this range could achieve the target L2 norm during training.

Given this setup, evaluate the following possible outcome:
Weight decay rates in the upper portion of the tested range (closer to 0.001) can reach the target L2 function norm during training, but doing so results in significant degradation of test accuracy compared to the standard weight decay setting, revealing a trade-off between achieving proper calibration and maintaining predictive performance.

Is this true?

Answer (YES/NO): NO